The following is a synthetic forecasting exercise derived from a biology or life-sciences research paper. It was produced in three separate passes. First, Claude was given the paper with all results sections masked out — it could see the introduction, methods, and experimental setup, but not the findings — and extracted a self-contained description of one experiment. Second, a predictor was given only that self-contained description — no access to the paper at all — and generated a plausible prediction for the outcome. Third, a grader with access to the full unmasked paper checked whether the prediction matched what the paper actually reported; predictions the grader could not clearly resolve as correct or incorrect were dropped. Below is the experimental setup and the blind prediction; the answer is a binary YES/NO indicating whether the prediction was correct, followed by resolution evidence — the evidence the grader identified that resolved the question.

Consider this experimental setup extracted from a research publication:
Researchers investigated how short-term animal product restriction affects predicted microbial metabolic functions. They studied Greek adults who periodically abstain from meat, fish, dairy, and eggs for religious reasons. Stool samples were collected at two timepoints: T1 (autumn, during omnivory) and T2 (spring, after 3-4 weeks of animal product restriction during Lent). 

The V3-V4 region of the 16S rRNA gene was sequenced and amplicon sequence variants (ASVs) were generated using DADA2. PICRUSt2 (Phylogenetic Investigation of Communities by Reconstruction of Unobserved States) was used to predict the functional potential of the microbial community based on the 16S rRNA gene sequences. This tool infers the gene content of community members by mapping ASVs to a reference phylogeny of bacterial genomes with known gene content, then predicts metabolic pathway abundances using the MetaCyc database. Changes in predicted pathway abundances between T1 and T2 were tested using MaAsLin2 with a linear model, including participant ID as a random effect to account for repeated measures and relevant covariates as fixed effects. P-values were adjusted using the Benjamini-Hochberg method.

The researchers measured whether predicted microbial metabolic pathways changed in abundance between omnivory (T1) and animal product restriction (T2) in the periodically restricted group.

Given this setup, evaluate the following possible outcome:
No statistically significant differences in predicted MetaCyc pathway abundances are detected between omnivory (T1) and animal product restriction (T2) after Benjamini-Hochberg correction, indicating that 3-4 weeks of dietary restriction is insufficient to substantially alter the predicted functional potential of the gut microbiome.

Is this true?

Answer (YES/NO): NO